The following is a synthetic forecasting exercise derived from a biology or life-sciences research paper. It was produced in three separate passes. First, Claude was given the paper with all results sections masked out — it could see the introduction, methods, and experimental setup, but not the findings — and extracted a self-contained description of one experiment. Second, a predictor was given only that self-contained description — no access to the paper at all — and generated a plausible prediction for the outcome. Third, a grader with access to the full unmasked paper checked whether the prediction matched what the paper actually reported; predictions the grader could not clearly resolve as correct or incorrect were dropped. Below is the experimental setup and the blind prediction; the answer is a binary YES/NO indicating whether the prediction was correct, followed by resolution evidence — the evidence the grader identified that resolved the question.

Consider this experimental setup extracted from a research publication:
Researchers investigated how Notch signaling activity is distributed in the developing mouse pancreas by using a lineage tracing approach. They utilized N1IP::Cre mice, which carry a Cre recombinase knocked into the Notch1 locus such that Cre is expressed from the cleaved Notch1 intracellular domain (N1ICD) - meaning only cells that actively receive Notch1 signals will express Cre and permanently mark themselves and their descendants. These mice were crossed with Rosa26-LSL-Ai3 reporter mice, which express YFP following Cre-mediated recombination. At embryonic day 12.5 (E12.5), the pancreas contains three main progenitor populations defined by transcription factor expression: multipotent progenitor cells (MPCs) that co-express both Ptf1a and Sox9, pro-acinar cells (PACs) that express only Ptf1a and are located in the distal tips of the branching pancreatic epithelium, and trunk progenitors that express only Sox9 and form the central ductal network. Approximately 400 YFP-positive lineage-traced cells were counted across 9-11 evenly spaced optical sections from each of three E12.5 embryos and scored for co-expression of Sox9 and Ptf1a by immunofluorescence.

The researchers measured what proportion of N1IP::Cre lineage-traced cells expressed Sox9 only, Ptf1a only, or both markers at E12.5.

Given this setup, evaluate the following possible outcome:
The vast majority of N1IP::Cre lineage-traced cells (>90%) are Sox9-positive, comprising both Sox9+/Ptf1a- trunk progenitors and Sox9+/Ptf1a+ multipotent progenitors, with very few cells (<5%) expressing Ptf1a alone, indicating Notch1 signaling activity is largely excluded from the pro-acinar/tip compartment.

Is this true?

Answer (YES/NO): NO